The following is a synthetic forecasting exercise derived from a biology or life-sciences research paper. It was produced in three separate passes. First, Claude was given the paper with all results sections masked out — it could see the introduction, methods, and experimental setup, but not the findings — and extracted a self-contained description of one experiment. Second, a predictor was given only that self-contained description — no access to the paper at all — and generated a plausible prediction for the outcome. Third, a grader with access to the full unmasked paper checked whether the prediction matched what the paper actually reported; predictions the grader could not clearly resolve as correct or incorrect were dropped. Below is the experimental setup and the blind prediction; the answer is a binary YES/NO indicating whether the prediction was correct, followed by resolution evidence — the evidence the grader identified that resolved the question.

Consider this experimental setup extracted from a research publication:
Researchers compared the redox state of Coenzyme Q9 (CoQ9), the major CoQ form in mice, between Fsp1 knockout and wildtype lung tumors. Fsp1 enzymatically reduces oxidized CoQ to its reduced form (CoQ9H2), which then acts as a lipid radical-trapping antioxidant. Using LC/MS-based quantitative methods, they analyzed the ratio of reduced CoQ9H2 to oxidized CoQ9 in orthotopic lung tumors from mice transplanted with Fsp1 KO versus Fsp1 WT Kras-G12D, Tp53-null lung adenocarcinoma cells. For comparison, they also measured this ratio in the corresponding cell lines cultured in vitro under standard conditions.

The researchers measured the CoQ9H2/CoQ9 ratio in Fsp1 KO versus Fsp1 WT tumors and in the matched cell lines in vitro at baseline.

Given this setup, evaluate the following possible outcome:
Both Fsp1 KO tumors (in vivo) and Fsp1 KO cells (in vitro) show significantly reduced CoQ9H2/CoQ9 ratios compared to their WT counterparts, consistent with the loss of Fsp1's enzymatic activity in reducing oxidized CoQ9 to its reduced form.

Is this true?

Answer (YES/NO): NO